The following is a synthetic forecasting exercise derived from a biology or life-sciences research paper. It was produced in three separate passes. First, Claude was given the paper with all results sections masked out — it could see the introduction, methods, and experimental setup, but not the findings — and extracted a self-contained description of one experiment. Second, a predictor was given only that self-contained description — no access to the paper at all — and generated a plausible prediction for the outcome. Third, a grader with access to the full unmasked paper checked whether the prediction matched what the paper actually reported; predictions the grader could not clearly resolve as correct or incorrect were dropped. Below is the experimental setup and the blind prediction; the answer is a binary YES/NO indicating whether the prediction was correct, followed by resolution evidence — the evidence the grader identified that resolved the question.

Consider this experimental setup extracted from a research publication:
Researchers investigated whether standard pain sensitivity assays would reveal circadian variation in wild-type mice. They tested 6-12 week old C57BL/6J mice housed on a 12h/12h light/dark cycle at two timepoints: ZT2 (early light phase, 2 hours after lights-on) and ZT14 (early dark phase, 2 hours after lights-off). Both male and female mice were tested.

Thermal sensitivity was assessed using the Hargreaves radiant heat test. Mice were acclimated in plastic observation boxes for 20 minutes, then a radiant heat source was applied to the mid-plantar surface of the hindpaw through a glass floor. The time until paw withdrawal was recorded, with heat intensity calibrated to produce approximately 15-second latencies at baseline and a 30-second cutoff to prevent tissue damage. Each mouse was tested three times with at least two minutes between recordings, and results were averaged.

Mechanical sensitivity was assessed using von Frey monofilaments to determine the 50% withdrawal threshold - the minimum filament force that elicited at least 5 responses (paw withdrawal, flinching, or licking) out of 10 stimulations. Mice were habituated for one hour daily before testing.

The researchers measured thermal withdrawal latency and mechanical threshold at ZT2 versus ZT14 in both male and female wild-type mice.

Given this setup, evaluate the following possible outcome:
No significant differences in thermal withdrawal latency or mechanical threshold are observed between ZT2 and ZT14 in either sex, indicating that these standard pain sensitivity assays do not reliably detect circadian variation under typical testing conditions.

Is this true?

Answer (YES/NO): NO